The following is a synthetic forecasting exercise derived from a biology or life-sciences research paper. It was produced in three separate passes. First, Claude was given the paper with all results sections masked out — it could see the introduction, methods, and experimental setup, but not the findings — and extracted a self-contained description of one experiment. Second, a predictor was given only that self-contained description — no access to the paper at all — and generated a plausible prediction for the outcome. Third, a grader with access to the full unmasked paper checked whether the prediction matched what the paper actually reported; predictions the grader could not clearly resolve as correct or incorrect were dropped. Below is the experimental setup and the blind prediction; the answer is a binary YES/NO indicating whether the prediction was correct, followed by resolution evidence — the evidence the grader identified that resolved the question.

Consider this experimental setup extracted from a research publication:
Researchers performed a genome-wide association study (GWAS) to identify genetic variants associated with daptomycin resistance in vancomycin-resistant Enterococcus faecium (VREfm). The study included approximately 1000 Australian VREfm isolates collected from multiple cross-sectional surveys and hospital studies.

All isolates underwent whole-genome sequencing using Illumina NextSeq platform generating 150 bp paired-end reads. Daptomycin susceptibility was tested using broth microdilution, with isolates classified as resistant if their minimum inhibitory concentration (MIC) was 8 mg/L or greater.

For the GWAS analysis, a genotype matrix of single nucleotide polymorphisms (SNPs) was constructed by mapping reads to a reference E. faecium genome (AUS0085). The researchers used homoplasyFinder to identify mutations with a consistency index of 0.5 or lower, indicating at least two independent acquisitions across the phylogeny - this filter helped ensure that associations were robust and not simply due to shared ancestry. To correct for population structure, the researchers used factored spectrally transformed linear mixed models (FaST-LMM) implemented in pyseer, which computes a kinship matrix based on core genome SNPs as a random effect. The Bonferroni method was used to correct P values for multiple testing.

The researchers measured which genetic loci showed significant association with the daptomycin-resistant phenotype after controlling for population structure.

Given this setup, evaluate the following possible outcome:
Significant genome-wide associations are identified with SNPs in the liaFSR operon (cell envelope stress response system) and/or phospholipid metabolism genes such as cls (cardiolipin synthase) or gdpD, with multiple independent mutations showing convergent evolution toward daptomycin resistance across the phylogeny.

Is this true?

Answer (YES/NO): NO